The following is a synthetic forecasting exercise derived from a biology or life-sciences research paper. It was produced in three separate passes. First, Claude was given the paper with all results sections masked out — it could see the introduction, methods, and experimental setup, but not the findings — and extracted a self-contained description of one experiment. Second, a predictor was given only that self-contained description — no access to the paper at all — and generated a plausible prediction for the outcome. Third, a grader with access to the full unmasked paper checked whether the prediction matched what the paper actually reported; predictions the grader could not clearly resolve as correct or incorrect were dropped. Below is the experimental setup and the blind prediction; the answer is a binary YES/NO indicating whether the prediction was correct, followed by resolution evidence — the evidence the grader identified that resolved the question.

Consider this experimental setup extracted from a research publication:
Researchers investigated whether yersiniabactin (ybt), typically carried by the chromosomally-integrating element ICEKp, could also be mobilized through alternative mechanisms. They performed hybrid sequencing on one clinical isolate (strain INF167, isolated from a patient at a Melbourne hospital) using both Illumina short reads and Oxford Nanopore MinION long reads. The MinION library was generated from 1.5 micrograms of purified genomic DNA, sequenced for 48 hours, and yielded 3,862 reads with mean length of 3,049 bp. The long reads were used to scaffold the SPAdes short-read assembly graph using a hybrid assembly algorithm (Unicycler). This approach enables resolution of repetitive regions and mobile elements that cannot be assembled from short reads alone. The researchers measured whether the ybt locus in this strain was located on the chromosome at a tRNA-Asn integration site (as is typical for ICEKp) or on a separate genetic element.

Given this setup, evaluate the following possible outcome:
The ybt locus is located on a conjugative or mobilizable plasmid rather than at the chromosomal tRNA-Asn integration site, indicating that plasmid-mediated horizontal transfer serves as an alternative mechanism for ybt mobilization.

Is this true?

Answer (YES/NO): YES